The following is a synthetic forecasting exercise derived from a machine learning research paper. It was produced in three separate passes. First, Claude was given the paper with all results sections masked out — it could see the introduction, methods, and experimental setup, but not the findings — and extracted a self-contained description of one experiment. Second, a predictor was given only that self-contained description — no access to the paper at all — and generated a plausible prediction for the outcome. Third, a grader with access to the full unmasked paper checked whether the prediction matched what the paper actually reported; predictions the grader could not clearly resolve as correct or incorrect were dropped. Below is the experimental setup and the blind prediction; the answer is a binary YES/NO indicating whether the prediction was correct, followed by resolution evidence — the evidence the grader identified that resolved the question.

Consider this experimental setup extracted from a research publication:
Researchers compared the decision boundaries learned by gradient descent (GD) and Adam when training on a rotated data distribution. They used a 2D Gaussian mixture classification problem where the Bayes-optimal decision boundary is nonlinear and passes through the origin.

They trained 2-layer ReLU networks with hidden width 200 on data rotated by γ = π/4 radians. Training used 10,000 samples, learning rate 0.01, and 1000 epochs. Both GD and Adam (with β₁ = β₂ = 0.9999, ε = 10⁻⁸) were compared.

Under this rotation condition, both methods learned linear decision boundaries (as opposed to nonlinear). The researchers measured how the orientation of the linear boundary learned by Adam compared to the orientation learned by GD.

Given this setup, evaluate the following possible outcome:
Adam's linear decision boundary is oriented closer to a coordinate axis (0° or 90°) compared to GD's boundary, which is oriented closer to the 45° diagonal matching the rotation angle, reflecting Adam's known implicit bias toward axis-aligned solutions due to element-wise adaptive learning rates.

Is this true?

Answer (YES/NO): NO